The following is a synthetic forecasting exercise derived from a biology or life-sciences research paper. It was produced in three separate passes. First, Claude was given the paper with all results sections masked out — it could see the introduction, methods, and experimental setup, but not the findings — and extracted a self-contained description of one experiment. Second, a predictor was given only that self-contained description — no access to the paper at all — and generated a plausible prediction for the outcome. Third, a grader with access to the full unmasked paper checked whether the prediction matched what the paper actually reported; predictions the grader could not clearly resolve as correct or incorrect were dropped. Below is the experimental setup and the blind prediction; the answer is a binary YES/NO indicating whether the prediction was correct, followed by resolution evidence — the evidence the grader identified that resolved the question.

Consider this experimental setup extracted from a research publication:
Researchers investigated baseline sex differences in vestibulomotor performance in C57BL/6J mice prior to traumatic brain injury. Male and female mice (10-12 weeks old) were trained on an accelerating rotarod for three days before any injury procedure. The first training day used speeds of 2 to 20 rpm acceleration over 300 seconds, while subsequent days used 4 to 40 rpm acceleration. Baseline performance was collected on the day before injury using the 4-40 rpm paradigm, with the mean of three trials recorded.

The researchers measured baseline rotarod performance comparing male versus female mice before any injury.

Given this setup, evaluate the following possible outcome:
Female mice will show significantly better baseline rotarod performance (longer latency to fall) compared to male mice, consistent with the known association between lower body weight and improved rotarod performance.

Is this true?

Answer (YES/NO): NO